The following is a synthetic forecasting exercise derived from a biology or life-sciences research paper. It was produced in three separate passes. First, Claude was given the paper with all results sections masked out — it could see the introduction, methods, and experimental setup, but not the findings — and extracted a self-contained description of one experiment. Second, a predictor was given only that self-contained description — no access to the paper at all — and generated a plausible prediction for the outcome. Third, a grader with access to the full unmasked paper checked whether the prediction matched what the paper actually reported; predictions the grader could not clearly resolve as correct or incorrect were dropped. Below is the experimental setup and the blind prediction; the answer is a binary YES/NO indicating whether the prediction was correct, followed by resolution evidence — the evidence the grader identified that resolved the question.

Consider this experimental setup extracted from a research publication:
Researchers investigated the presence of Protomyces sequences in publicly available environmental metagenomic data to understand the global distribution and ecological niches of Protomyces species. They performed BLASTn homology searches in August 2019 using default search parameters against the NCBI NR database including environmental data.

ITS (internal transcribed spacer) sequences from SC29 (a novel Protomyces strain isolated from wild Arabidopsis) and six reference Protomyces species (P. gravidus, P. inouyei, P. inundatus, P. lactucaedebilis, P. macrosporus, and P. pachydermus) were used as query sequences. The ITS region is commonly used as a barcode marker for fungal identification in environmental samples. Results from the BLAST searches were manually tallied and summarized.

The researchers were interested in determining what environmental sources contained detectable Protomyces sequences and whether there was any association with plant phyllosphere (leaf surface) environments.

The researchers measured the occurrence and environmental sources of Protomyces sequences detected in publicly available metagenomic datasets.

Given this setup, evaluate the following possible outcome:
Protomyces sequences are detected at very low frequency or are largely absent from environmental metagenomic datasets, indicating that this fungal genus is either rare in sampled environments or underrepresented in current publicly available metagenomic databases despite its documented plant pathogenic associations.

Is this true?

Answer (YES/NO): YES